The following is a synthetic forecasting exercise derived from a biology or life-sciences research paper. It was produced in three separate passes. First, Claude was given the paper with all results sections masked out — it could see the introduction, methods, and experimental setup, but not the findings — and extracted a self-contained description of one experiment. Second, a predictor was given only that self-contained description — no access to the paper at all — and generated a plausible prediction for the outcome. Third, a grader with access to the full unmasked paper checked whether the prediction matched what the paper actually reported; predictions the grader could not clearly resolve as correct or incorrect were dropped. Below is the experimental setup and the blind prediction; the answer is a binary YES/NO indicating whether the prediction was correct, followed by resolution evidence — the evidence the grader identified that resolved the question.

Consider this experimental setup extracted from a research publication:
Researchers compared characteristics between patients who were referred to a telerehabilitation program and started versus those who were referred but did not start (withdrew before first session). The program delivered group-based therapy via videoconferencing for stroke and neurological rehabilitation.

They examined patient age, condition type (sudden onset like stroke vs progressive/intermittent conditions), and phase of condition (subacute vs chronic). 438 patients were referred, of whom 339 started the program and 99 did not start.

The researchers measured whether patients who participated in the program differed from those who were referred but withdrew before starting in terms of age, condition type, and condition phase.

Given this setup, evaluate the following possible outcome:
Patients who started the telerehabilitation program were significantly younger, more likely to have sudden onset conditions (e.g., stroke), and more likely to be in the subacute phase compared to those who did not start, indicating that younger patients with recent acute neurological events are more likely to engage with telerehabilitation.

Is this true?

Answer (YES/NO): YES